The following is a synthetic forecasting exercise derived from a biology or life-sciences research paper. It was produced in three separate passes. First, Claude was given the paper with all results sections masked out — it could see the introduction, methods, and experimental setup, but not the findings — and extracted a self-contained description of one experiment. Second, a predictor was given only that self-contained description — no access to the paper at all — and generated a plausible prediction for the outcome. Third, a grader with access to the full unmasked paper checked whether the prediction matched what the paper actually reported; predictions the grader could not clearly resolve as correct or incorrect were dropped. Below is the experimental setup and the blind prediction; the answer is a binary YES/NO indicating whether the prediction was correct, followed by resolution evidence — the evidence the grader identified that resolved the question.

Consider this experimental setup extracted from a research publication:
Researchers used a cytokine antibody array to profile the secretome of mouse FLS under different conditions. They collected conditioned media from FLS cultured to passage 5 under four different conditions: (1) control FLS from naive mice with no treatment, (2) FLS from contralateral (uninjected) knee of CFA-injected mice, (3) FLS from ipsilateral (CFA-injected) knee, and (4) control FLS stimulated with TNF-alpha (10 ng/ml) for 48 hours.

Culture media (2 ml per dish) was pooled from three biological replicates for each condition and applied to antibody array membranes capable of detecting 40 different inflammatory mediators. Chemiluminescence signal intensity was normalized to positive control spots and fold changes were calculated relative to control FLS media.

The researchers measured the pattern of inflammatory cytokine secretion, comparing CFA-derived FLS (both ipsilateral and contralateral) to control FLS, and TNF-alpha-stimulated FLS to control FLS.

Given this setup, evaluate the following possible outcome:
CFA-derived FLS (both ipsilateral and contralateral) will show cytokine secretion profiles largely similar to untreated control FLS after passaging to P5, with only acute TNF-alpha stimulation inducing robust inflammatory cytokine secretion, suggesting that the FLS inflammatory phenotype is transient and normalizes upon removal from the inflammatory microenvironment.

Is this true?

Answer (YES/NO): YES